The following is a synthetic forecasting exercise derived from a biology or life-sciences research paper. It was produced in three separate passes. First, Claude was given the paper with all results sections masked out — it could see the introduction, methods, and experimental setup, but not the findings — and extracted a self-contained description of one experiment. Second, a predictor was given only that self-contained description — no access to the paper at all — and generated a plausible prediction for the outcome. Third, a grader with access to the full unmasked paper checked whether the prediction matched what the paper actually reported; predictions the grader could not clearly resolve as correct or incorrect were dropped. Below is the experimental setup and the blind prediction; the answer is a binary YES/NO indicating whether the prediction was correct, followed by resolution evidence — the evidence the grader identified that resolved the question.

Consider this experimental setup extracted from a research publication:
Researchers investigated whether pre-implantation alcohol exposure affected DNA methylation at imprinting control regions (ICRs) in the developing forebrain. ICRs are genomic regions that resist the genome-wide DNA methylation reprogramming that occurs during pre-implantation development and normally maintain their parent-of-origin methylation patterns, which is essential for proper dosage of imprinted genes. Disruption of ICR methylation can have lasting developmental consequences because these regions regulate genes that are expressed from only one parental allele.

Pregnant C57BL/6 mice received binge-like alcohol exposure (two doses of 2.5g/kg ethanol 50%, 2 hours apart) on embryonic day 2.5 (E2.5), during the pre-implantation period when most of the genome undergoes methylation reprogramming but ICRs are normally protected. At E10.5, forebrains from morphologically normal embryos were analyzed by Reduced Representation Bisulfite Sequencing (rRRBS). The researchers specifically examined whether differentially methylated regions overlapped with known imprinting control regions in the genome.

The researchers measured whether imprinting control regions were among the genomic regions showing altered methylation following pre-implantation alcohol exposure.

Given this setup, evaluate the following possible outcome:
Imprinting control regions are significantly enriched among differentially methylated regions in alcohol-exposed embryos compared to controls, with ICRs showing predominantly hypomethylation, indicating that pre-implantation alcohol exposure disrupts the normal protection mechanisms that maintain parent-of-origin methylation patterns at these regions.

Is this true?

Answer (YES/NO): NO